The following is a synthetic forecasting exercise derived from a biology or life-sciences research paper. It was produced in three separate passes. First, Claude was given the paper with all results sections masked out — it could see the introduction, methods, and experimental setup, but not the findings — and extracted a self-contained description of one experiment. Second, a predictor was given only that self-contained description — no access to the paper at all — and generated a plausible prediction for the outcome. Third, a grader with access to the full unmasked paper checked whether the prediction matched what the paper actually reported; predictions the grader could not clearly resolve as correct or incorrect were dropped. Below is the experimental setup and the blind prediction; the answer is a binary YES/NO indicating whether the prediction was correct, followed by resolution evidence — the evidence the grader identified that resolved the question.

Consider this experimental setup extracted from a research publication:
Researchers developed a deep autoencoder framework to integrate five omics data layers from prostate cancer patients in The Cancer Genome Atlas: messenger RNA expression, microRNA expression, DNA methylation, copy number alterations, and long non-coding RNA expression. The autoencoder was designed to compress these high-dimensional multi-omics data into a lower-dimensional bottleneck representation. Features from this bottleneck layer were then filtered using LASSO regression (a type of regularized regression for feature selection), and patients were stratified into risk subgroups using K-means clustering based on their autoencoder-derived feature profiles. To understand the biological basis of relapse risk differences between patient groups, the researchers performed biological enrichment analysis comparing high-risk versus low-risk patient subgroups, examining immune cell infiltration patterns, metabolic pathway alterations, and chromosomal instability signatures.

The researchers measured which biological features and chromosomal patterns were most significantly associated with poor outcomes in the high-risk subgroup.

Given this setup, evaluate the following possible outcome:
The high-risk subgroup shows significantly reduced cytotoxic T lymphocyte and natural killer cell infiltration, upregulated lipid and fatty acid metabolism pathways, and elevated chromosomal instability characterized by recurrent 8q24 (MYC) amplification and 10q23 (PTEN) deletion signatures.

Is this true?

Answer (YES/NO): NO